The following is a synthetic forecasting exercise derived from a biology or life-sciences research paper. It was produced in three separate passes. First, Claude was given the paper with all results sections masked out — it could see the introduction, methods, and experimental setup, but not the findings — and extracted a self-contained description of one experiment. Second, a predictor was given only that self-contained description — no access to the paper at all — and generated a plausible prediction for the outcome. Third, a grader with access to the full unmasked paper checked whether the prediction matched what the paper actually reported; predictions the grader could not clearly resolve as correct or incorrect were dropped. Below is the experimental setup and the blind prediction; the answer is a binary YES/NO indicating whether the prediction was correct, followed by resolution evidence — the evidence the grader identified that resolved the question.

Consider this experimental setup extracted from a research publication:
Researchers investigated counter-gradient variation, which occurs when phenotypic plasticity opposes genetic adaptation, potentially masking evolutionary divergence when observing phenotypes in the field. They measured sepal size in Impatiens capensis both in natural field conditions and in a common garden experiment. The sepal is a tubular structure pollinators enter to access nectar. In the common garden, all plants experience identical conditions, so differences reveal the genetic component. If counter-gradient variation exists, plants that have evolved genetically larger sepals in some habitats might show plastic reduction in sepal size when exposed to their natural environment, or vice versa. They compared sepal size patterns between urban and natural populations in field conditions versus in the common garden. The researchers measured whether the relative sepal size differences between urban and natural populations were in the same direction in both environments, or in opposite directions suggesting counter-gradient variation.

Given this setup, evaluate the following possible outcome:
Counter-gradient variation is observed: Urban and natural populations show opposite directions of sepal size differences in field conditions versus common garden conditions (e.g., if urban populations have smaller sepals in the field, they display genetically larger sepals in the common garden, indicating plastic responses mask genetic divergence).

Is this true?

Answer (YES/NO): YES